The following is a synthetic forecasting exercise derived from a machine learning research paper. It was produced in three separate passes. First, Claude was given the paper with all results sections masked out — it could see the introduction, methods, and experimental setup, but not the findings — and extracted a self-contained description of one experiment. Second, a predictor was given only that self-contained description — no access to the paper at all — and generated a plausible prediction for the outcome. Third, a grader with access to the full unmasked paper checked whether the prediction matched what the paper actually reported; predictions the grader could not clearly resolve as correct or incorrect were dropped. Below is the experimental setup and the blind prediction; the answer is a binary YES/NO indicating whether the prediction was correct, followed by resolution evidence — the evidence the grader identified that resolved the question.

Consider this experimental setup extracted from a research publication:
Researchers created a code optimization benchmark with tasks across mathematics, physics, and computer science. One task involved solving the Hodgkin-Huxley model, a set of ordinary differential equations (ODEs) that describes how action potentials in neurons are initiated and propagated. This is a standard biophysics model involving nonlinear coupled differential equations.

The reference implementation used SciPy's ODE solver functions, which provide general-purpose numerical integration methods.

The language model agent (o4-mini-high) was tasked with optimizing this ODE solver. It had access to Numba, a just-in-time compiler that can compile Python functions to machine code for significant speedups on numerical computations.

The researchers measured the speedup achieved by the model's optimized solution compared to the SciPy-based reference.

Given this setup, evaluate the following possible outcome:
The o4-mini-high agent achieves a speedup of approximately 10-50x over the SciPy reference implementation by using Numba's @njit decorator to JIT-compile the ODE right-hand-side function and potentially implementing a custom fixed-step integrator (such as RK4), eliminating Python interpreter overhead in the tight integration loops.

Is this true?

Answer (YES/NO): NO